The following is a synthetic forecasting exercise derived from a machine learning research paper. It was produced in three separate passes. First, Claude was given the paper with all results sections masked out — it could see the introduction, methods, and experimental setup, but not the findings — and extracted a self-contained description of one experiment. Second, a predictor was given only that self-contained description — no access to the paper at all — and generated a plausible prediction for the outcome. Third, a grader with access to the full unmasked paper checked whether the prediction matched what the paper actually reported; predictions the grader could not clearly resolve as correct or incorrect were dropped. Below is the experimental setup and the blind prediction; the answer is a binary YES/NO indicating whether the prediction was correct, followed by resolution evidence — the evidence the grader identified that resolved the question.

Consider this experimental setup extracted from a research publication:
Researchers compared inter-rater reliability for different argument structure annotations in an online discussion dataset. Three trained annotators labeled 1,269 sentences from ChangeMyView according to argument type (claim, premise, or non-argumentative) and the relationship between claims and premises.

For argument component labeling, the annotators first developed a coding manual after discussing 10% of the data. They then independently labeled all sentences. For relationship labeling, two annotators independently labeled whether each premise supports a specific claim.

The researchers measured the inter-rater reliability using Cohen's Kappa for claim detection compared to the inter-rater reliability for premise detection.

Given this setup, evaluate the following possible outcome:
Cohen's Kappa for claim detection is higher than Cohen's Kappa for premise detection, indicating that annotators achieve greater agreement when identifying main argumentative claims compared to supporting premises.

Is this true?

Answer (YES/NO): YES